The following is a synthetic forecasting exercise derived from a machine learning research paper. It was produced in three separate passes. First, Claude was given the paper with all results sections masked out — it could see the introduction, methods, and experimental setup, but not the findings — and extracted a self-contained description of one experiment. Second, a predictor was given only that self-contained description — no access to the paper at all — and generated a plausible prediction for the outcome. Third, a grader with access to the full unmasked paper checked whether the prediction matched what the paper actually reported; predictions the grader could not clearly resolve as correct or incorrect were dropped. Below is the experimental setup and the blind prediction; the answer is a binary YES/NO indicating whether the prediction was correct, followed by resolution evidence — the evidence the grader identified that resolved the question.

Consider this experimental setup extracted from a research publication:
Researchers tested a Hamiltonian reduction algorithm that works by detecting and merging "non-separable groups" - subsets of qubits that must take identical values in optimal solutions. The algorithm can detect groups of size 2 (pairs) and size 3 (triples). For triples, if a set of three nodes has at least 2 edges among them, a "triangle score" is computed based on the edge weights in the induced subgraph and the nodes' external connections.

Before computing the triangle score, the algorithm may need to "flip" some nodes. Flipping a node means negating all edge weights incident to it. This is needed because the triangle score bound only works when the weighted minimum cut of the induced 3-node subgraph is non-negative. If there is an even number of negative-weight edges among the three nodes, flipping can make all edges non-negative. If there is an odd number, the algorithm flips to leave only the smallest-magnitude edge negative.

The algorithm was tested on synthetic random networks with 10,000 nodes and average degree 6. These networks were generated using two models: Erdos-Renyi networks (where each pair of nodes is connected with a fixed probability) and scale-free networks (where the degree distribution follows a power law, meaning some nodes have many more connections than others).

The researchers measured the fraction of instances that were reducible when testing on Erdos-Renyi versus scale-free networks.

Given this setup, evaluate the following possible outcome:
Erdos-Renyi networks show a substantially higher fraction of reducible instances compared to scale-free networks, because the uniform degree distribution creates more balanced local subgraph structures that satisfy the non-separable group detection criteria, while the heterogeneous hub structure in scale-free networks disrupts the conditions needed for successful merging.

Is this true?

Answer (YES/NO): NO